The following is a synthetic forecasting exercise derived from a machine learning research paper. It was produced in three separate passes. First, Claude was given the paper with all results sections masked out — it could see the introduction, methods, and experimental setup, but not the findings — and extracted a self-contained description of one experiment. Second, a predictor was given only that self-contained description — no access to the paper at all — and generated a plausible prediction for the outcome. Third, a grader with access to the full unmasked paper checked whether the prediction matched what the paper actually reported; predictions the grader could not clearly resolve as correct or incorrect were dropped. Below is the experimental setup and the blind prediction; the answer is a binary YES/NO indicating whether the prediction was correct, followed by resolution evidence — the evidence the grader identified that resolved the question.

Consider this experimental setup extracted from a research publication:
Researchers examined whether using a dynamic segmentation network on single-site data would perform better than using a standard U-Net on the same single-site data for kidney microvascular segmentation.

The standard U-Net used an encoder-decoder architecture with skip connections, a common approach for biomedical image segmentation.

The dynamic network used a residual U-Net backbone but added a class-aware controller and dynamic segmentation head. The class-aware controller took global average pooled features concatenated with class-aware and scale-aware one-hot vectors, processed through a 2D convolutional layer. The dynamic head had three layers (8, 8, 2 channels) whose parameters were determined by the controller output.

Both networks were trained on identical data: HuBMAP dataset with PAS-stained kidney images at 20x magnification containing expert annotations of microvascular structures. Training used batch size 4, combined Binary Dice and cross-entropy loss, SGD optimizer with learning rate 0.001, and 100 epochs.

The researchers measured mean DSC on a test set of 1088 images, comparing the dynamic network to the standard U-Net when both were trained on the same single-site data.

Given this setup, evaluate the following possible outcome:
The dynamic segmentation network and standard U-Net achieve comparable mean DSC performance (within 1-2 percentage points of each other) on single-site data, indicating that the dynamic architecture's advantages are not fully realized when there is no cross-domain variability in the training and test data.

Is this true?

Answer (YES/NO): YES